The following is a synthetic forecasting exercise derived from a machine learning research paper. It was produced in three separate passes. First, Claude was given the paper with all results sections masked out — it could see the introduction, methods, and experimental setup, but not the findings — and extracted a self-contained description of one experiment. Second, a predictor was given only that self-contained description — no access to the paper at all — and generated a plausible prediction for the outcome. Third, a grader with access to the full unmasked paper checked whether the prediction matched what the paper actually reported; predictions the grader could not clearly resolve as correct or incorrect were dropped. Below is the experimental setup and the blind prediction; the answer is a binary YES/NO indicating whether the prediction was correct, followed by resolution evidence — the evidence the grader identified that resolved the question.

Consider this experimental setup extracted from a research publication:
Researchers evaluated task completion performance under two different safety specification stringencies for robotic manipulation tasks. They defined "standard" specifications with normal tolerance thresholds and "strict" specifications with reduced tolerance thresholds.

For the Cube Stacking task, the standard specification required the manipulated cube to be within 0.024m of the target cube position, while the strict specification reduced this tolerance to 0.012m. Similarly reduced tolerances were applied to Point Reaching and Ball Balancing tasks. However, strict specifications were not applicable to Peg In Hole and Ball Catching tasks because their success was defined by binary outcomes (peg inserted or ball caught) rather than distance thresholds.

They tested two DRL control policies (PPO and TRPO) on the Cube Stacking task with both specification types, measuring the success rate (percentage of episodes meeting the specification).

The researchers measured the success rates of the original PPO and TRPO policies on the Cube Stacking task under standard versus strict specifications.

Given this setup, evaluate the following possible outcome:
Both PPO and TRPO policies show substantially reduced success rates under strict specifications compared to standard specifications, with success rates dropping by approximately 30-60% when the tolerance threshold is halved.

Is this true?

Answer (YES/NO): NO